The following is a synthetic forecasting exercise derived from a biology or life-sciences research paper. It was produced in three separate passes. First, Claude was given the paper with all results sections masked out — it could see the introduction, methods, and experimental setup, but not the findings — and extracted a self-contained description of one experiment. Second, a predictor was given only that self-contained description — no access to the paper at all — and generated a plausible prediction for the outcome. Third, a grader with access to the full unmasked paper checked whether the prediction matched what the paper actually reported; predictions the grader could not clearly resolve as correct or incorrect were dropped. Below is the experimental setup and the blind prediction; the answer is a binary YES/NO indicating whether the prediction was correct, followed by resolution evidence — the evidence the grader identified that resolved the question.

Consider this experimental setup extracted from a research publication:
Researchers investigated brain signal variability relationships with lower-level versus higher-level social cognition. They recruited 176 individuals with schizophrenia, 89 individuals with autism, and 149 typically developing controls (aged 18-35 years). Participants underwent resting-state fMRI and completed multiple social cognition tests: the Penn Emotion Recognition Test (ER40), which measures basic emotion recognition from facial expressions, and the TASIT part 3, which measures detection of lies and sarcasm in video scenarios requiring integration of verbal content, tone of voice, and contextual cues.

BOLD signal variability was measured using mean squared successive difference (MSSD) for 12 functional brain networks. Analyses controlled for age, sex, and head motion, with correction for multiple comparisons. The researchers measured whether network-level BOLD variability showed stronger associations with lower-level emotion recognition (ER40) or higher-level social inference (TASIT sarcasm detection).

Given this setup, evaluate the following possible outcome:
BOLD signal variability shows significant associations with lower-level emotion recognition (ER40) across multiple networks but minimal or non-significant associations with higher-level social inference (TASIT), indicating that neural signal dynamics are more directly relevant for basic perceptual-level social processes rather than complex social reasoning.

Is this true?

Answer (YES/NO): NO